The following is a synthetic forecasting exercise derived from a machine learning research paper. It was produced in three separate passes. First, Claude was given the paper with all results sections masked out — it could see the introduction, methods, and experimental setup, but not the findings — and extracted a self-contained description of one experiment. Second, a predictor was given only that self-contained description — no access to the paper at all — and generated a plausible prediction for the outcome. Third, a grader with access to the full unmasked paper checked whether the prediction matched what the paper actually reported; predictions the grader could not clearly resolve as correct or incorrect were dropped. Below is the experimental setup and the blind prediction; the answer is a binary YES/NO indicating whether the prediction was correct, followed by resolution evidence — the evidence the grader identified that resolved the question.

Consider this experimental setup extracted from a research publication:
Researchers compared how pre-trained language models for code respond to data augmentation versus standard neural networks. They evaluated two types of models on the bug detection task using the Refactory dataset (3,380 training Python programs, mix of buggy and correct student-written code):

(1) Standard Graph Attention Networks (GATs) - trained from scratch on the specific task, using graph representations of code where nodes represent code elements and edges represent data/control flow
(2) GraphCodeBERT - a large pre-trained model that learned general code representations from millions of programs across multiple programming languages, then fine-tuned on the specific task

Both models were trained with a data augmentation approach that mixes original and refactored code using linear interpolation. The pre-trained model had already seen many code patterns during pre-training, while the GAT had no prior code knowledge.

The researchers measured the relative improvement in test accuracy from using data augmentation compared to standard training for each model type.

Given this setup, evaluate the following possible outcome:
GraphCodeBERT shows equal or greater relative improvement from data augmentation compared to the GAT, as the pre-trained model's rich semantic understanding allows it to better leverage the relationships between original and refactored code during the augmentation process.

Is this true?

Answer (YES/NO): NO